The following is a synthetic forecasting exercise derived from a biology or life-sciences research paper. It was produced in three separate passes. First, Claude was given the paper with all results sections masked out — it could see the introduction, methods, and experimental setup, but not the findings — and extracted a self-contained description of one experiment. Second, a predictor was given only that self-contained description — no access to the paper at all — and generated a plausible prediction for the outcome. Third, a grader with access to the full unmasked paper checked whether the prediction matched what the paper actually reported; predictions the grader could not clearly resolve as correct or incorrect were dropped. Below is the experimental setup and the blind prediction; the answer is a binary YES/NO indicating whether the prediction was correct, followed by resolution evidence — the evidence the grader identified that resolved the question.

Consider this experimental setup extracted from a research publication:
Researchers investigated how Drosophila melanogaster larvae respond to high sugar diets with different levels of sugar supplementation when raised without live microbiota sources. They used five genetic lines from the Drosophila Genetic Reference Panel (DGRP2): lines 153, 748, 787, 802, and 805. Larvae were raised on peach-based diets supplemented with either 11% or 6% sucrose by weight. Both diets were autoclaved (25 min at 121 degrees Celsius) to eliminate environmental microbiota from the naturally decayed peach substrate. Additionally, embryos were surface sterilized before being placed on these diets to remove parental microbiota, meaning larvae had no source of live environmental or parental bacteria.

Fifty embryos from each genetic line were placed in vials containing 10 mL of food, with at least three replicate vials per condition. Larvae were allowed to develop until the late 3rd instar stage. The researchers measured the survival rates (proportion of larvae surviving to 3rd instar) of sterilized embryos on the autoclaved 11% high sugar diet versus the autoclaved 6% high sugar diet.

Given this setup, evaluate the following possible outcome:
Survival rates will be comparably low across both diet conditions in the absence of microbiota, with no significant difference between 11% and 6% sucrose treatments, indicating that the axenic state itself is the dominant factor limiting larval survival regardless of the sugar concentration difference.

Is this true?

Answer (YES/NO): NO